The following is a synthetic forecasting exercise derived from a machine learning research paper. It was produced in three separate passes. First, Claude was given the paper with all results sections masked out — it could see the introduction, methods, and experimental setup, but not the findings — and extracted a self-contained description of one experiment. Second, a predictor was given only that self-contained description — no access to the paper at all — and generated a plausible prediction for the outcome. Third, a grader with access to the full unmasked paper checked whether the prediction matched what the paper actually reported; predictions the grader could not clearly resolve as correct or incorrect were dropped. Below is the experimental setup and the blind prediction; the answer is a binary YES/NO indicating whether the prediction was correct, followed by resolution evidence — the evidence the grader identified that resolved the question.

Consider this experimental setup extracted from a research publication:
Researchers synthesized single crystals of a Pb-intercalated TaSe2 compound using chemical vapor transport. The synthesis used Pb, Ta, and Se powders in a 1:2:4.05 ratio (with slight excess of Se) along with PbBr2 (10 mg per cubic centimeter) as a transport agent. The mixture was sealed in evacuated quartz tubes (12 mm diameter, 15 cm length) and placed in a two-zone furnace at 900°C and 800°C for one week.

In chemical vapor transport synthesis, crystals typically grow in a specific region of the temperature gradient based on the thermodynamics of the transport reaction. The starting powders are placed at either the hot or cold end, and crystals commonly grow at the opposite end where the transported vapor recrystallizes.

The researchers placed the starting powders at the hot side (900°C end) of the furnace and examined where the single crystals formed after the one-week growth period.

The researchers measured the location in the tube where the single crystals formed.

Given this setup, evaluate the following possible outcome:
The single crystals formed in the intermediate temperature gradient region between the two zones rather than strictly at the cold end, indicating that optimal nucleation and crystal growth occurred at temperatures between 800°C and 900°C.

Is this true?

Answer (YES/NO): YES